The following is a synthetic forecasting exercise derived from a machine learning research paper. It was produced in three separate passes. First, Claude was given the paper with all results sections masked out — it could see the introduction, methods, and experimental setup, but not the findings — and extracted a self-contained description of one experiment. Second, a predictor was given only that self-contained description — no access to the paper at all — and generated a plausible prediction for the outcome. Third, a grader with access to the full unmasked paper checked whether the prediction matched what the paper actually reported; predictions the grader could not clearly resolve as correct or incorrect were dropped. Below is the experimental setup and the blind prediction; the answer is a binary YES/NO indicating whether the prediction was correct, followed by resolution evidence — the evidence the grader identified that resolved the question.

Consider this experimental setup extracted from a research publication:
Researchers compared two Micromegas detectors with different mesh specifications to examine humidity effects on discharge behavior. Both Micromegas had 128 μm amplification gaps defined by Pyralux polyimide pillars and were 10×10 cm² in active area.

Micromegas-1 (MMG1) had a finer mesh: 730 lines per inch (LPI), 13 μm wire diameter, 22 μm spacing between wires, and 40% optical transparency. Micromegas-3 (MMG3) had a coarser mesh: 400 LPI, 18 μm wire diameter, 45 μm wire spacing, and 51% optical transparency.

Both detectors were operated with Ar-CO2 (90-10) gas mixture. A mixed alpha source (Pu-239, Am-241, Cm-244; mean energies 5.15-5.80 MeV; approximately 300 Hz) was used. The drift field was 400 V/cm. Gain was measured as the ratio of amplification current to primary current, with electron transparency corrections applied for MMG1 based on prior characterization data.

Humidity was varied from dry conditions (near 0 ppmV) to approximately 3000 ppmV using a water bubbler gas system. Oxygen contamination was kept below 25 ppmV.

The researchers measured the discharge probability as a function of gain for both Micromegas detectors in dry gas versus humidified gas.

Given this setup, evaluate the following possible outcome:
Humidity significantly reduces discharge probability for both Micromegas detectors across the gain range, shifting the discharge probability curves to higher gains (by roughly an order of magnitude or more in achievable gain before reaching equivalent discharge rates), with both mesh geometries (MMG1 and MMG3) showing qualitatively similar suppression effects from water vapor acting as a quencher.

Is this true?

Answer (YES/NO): NO